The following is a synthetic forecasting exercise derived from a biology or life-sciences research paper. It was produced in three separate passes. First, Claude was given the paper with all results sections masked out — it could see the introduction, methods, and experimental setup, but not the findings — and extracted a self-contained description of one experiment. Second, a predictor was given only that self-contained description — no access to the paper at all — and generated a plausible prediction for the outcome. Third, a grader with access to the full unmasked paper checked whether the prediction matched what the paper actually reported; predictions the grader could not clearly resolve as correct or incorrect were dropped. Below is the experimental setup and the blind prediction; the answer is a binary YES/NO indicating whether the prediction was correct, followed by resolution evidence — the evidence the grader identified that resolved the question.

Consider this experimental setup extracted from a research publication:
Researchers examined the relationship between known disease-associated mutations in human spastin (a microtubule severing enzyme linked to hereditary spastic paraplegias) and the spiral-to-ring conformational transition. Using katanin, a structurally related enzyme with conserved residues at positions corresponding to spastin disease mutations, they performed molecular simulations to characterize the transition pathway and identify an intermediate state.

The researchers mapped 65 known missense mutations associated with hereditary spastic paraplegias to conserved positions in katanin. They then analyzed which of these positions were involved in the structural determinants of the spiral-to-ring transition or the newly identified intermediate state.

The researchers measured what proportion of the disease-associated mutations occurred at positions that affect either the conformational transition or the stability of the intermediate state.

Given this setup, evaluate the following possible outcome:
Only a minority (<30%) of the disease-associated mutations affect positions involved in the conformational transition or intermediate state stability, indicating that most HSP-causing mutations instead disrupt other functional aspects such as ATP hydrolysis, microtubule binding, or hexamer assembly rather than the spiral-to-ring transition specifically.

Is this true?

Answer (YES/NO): YES